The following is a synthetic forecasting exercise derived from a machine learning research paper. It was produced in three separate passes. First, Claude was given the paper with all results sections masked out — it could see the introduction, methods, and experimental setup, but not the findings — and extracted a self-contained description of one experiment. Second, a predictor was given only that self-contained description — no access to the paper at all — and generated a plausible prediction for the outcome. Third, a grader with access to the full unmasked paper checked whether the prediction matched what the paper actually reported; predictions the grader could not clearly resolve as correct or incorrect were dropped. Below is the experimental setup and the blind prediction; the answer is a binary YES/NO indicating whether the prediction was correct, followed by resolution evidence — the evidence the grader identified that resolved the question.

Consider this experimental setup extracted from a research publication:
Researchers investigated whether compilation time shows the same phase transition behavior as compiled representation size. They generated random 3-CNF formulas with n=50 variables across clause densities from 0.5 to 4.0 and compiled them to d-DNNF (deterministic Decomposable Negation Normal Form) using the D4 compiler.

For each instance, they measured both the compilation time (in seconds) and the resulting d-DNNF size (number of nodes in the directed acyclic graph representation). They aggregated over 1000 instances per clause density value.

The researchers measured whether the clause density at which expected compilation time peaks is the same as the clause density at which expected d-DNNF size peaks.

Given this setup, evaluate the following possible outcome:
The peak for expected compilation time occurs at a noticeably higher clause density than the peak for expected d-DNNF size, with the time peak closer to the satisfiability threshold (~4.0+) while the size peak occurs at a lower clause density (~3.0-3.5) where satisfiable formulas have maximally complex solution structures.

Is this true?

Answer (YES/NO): NO